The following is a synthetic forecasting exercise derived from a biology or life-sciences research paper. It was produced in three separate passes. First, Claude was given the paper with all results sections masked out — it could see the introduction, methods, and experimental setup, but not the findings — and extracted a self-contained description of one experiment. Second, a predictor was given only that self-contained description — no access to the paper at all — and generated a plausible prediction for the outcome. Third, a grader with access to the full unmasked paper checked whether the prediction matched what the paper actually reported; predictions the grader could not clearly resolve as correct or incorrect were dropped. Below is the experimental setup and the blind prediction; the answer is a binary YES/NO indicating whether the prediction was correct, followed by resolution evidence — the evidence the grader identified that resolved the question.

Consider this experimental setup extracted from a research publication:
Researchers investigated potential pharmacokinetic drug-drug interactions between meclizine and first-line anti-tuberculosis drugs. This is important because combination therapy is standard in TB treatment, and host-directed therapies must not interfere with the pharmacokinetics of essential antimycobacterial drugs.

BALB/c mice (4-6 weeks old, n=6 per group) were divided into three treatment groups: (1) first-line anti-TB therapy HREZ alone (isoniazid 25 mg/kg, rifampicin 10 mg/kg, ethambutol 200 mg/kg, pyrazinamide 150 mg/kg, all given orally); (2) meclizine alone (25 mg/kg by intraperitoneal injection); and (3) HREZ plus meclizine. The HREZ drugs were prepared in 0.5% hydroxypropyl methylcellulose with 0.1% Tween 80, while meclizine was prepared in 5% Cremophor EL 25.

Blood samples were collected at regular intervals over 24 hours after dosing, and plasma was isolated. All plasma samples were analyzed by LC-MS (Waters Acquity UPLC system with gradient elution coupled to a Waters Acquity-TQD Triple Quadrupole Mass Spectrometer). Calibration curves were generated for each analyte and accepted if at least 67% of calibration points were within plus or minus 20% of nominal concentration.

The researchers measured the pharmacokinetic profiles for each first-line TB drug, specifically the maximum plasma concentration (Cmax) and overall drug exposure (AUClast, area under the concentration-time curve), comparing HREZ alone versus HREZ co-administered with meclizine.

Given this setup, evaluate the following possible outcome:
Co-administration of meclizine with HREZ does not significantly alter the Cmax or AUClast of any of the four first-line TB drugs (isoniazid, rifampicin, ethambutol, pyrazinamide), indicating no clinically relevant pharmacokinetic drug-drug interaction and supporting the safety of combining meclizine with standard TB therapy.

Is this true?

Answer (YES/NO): NO